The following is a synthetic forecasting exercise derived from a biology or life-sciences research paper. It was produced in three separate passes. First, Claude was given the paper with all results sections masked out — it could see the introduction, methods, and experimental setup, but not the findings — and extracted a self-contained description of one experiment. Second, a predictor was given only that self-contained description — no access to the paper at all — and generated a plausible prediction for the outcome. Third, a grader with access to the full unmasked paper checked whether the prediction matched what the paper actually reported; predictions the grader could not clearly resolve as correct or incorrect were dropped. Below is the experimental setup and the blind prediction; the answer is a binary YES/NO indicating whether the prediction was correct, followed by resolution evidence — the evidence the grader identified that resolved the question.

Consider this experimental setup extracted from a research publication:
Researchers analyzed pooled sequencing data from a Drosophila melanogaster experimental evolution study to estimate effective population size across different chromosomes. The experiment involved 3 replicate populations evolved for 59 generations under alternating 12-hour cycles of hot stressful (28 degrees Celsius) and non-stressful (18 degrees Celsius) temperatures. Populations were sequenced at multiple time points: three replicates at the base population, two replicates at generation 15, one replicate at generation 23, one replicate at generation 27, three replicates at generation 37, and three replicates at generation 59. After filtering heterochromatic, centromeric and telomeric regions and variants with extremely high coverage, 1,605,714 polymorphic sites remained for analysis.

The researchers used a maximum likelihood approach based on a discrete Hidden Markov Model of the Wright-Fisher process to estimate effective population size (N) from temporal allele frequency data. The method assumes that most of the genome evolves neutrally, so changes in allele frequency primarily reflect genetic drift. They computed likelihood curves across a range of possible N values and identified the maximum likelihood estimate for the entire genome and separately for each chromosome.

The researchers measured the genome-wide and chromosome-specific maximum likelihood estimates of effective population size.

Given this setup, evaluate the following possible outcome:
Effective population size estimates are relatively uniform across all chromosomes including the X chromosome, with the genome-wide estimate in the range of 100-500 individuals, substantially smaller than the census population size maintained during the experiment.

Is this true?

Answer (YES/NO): NO